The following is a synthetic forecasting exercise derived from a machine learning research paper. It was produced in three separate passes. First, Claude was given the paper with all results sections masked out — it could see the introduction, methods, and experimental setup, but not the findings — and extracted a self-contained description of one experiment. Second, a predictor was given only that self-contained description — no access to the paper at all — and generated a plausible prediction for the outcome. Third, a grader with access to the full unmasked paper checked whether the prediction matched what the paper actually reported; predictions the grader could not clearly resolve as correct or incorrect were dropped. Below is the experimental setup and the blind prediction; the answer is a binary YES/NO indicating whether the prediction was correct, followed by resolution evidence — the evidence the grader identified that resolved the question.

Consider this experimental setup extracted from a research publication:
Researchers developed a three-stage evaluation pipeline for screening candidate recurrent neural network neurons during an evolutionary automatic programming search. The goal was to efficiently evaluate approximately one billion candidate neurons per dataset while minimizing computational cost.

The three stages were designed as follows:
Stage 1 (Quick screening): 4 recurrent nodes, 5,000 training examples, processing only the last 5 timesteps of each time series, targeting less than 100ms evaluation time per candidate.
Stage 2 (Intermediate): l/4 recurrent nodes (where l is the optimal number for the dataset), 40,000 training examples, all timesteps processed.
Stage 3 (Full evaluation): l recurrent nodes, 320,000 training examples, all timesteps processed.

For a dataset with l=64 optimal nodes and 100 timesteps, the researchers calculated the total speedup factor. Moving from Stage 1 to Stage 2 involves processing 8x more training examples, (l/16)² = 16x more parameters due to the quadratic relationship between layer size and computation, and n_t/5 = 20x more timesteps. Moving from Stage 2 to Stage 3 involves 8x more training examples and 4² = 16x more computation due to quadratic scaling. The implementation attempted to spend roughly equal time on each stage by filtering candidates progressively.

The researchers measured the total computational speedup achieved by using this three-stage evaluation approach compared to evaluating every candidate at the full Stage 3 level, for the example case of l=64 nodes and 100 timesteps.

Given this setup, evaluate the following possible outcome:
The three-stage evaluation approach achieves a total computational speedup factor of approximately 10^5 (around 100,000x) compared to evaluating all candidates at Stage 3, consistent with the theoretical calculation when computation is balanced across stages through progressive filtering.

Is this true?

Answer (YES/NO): YES